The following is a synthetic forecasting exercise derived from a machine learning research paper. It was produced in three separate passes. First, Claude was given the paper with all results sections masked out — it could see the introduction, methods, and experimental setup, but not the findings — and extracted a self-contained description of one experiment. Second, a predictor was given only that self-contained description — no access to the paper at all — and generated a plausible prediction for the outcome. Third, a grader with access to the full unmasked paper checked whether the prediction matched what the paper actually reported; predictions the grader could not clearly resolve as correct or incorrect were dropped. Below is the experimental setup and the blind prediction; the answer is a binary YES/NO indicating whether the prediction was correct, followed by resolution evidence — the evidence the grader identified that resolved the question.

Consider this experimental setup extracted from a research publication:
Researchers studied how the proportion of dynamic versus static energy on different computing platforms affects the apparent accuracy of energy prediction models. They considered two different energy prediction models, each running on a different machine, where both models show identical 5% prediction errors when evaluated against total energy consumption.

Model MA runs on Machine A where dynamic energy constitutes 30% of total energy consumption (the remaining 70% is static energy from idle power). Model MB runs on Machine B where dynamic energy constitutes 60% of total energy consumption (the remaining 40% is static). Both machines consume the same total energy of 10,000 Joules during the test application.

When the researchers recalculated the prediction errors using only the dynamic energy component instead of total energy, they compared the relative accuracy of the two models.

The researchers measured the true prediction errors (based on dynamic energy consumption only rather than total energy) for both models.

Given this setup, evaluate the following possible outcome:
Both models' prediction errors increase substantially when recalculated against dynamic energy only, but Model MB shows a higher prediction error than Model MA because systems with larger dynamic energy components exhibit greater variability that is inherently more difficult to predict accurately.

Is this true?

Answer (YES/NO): NO